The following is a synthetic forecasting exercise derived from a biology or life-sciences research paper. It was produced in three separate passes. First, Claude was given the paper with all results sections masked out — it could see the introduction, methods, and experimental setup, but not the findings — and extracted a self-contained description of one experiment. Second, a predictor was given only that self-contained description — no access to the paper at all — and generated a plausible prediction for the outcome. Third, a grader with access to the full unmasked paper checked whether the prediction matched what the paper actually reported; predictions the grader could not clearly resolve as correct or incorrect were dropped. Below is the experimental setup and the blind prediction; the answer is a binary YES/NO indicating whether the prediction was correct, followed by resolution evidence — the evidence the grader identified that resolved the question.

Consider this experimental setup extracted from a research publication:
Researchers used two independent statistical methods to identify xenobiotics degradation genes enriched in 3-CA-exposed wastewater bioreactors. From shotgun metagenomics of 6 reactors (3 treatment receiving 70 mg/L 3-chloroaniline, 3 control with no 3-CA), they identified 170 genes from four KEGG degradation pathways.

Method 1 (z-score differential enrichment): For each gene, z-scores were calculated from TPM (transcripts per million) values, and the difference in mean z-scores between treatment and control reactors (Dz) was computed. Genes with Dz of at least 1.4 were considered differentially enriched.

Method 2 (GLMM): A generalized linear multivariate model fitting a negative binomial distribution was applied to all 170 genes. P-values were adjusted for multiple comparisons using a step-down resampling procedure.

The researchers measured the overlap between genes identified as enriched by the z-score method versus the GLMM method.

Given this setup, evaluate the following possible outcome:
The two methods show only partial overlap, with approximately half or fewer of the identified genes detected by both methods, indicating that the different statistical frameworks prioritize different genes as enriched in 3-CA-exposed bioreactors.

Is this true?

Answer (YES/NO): NO